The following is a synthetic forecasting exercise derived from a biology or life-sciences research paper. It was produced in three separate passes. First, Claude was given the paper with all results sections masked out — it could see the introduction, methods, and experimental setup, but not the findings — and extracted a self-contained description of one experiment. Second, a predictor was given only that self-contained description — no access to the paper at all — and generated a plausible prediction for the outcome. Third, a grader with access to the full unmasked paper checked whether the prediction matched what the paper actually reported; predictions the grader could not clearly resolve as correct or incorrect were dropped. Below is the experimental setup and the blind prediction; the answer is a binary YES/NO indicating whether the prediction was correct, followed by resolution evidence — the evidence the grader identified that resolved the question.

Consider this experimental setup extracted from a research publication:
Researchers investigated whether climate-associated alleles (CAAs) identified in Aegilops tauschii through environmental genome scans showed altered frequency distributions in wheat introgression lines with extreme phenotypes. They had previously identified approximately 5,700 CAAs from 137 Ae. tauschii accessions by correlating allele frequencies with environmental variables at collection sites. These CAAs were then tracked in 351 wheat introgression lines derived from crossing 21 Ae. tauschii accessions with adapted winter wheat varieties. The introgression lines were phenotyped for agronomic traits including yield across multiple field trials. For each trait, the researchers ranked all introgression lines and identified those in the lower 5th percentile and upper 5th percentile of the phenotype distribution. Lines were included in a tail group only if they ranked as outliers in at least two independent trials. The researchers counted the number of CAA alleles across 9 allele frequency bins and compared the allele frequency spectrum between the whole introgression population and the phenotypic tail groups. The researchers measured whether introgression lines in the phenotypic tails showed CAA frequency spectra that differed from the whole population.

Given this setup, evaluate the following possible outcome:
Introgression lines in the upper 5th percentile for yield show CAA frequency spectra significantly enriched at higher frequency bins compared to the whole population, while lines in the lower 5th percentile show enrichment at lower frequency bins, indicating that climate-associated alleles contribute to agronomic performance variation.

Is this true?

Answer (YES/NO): NO